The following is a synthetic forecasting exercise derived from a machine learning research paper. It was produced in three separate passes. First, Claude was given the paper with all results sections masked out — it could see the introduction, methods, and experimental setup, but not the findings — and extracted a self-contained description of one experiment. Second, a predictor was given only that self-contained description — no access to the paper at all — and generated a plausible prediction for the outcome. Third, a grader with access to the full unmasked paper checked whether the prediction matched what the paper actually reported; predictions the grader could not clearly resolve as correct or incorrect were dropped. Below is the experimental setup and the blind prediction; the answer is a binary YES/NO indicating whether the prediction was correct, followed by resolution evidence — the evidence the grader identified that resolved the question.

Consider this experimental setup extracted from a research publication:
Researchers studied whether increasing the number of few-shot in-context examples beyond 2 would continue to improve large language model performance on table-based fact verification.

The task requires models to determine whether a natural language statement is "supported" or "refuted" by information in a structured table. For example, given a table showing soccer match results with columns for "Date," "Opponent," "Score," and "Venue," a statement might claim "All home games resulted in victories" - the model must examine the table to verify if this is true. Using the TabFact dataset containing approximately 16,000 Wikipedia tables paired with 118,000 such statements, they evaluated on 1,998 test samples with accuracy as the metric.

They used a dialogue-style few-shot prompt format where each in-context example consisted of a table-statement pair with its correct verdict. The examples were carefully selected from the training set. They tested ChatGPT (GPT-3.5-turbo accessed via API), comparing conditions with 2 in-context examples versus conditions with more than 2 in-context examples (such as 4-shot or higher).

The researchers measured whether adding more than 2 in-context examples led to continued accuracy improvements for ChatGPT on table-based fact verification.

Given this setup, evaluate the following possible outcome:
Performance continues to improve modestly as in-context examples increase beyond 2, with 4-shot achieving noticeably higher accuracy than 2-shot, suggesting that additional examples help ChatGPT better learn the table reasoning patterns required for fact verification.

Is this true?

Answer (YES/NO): NO